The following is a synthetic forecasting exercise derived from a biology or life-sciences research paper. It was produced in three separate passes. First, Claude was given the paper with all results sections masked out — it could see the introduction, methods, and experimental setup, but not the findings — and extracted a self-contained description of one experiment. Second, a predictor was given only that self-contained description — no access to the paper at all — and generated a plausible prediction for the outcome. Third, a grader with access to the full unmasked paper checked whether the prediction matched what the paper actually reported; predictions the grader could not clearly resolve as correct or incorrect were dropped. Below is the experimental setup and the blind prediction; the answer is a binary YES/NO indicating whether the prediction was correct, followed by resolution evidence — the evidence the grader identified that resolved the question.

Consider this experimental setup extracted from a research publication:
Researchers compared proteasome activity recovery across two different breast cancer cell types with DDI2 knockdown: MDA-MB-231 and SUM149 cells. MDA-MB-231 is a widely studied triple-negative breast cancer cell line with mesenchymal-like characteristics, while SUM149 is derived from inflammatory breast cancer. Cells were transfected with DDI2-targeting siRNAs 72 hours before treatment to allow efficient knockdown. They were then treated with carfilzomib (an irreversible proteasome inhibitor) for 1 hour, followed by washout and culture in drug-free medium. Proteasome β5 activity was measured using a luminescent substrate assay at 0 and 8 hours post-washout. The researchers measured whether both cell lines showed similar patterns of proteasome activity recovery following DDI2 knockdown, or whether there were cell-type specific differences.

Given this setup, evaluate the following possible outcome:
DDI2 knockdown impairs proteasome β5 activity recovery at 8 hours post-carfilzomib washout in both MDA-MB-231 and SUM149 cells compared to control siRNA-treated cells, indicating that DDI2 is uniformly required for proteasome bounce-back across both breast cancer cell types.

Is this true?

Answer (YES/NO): NO